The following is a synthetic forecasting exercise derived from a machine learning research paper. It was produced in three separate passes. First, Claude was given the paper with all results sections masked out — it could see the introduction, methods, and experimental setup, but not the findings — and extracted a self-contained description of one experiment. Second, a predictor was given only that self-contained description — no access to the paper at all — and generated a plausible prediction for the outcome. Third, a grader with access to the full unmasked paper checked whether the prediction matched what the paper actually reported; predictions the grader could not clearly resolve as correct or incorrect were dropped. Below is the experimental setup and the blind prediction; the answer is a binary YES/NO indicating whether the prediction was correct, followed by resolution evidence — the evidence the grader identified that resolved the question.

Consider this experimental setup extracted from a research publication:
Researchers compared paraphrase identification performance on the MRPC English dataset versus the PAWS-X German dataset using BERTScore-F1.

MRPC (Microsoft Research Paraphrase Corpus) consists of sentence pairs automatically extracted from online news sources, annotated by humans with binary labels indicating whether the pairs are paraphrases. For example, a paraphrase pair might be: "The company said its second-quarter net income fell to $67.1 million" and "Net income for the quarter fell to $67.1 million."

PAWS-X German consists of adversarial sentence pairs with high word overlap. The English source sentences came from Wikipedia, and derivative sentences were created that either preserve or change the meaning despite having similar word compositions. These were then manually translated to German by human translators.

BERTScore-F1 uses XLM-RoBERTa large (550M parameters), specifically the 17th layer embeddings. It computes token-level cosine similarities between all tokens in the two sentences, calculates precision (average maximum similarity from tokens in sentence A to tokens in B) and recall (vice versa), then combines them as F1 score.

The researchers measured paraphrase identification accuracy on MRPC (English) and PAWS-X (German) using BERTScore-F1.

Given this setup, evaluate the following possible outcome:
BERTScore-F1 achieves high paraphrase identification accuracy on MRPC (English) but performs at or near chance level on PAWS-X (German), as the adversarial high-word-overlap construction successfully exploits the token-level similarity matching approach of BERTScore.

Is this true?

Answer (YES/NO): NO